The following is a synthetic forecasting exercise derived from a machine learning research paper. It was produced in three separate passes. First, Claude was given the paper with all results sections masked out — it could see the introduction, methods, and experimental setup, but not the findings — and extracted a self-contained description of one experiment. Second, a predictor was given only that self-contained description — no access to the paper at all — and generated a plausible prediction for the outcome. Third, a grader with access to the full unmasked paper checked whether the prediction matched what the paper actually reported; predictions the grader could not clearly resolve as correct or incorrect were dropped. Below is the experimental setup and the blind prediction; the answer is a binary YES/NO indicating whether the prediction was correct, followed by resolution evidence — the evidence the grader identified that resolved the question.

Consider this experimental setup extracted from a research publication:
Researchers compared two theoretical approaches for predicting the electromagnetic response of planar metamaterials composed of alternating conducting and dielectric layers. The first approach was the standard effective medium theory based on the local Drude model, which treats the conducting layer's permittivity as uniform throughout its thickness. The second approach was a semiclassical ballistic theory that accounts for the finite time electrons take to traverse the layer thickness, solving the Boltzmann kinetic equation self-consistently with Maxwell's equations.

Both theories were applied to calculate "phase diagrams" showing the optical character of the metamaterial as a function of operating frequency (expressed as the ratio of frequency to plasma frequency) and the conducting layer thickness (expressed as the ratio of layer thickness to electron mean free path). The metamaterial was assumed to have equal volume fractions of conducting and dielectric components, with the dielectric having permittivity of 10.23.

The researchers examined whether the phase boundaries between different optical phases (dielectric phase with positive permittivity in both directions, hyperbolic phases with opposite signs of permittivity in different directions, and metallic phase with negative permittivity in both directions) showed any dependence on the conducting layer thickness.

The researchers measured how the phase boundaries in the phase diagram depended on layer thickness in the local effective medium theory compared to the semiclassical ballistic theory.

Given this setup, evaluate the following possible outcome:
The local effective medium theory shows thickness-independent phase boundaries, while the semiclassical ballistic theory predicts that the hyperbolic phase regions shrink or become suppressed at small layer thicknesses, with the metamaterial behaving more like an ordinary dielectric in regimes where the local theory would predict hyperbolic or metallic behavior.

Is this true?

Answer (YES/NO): NO